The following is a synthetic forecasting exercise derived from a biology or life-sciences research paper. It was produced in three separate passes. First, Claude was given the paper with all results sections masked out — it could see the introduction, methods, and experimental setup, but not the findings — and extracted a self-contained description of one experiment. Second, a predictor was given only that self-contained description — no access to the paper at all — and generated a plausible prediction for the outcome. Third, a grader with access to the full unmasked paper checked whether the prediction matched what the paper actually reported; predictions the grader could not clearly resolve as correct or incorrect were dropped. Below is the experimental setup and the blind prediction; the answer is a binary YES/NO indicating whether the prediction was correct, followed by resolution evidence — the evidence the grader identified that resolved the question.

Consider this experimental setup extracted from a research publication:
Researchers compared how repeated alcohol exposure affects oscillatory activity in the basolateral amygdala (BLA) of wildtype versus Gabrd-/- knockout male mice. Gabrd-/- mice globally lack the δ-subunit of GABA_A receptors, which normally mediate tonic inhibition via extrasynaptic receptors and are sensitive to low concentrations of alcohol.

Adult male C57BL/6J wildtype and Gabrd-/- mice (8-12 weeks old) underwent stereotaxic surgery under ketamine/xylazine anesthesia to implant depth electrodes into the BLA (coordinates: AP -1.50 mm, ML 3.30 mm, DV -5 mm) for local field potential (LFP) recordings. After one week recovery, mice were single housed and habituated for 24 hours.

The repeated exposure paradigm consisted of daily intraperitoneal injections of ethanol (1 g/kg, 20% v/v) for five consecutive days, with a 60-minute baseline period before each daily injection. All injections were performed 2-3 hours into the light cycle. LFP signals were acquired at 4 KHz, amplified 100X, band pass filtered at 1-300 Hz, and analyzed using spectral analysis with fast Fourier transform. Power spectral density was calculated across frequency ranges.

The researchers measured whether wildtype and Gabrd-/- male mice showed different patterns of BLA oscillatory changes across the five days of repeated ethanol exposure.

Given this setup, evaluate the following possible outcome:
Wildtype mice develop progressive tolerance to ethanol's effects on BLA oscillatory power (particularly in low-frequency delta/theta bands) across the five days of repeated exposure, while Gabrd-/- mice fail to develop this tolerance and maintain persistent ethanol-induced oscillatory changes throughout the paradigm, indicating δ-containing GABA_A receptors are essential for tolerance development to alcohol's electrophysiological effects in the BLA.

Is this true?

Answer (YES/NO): NO